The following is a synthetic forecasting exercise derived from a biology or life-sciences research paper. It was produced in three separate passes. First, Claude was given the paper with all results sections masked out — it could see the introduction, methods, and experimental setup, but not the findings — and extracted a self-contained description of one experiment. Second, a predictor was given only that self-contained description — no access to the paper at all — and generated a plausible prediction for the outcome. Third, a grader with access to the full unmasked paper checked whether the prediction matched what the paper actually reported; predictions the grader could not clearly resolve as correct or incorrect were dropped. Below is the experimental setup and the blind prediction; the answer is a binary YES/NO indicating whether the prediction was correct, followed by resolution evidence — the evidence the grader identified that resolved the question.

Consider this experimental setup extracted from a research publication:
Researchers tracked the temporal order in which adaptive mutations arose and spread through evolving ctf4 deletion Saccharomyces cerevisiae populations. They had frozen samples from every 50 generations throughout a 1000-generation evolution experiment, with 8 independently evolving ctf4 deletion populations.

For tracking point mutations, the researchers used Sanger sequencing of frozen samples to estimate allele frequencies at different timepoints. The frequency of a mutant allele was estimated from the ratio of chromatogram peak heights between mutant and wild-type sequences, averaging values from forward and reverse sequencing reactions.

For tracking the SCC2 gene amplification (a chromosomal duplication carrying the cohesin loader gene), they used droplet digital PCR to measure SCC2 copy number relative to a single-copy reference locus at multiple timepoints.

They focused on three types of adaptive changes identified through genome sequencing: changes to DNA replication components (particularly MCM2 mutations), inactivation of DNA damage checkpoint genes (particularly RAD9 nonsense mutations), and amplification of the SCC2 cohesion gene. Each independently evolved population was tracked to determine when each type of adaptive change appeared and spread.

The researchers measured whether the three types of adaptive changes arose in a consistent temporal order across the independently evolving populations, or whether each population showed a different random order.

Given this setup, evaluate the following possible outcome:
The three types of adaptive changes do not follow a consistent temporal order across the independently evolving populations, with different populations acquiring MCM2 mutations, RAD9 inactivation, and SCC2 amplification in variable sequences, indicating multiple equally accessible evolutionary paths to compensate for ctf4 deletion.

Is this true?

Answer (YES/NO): NO